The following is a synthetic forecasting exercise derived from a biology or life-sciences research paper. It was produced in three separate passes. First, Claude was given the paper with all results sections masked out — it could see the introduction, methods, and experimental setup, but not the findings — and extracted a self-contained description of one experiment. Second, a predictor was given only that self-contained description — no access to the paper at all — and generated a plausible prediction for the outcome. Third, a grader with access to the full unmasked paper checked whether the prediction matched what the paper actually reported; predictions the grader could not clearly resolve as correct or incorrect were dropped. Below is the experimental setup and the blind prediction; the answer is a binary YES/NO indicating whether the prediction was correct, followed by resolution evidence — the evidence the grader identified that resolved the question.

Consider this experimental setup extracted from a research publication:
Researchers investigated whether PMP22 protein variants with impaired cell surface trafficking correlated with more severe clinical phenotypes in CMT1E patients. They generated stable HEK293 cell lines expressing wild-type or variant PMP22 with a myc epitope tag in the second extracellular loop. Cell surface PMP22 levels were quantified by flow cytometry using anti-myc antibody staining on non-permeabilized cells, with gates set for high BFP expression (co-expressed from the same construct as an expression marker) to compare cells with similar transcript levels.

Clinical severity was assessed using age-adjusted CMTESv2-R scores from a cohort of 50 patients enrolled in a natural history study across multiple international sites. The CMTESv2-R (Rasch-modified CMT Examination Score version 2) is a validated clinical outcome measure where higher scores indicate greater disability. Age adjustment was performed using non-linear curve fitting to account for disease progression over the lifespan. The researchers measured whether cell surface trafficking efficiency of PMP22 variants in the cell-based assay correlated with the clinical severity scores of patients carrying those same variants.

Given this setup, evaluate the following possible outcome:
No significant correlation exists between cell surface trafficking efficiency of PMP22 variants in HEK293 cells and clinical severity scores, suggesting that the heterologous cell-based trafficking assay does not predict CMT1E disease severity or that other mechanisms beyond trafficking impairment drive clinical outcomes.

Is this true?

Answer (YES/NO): NO